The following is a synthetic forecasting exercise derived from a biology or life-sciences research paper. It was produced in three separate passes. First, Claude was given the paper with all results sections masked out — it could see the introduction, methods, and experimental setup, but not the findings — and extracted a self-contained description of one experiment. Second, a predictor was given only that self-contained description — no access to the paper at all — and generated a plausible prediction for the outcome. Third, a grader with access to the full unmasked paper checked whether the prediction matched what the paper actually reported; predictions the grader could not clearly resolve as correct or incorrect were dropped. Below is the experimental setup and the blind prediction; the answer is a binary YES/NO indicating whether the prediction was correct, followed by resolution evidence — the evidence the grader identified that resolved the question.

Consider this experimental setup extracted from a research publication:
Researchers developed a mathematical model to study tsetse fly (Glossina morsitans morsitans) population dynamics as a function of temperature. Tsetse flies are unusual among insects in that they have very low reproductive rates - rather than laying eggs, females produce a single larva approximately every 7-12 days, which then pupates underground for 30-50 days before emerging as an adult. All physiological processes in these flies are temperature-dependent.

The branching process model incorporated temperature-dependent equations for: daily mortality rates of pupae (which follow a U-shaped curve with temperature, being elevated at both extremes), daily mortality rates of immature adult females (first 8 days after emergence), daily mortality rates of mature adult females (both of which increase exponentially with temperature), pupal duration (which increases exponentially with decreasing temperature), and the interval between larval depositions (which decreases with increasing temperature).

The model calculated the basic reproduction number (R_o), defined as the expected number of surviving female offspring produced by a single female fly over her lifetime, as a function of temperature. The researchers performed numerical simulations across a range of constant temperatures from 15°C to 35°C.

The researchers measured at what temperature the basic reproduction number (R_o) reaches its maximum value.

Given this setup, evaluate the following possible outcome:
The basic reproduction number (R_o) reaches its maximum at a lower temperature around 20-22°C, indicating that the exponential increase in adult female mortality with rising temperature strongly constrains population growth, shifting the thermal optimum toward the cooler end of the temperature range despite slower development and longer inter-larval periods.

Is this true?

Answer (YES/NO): NO